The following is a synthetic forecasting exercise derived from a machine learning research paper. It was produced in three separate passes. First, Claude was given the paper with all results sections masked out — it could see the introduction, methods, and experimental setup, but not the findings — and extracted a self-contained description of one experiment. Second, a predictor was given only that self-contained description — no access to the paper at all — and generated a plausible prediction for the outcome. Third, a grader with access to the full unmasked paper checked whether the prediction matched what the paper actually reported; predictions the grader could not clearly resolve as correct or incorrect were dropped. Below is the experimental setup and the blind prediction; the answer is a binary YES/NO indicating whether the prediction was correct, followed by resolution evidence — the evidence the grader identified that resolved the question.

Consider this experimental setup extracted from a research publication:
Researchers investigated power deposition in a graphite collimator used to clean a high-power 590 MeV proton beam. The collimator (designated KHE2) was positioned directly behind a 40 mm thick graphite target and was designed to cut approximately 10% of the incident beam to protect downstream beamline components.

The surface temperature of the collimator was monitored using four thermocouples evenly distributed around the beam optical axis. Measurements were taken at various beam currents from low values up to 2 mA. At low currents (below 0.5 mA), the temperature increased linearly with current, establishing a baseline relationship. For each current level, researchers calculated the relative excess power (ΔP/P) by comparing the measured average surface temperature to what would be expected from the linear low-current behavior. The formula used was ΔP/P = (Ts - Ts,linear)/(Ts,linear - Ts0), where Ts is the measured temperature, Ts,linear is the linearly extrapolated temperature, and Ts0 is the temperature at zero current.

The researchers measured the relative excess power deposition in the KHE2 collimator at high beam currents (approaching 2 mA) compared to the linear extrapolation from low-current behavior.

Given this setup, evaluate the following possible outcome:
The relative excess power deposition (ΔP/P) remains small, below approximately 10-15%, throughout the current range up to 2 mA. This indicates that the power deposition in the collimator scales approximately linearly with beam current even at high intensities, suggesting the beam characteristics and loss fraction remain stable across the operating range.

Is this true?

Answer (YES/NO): YES